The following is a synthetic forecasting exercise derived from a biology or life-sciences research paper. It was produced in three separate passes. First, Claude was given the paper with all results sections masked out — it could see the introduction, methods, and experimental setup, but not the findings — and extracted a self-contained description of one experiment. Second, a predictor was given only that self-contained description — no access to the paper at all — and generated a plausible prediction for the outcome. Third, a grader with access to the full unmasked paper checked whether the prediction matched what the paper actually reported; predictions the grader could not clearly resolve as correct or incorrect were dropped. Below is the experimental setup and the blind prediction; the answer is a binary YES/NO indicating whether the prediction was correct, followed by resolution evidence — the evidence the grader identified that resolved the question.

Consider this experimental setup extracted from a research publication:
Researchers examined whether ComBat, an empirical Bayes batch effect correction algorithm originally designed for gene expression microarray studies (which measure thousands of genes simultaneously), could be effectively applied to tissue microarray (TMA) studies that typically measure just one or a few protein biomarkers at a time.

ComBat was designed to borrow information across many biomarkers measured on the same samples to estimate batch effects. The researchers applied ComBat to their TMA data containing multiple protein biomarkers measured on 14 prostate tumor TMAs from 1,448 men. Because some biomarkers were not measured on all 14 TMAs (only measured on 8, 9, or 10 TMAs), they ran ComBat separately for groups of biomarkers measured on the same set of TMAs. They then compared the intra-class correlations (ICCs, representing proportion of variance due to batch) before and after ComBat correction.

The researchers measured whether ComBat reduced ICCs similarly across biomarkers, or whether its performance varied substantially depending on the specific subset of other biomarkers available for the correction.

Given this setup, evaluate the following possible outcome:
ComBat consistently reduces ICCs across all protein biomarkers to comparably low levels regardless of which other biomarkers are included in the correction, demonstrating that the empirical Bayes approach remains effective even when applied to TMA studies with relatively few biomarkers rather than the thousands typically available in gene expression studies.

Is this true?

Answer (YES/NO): YES